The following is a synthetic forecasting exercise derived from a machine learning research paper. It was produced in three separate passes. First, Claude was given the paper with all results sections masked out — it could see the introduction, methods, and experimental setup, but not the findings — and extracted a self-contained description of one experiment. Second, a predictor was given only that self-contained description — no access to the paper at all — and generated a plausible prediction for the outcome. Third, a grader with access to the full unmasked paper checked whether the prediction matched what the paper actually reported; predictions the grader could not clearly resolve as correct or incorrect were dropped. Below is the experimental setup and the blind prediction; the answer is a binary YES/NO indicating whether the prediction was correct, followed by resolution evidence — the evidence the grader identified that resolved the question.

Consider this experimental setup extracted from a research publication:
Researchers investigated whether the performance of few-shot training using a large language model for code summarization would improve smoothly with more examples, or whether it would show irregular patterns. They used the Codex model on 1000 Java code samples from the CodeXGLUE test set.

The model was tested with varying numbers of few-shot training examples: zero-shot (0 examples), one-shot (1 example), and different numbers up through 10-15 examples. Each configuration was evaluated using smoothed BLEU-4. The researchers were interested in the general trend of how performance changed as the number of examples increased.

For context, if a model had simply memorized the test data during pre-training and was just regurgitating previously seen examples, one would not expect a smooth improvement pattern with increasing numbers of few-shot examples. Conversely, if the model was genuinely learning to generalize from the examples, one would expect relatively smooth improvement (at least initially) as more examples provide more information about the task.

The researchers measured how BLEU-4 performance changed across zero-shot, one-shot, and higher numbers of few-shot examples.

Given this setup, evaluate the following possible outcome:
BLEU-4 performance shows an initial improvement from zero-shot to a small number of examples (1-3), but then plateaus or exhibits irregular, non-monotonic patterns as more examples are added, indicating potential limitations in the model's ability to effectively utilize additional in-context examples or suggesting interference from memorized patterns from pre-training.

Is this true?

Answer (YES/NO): NO